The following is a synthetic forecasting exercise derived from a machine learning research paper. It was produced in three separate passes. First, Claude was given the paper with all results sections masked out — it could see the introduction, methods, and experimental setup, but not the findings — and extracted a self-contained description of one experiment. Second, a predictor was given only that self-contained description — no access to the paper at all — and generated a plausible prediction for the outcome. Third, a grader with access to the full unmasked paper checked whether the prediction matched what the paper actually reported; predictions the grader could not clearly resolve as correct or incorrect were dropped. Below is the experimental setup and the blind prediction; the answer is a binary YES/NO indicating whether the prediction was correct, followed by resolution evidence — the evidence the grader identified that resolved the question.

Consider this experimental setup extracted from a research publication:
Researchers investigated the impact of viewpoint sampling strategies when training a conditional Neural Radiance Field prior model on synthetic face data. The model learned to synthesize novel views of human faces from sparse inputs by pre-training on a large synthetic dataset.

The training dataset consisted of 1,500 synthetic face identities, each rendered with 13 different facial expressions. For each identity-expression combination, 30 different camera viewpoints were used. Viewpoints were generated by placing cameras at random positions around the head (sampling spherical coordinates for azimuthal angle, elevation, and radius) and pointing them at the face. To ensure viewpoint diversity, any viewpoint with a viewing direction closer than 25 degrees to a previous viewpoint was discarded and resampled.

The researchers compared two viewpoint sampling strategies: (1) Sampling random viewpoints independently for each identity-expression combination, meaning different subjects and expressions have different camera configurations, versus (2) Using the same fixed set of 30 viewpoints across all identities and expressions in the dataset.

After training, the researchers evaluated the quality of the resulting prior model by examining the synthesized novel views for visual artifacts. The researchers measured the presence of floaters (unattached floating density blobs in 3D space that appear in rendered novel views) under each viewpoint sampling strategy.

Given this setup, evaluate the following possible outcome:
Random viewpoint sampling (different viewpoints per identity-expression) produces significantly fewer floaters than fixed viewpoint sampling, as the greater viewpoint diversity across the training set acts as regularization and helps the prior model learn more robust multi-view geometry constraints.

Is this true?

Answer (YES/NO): YES